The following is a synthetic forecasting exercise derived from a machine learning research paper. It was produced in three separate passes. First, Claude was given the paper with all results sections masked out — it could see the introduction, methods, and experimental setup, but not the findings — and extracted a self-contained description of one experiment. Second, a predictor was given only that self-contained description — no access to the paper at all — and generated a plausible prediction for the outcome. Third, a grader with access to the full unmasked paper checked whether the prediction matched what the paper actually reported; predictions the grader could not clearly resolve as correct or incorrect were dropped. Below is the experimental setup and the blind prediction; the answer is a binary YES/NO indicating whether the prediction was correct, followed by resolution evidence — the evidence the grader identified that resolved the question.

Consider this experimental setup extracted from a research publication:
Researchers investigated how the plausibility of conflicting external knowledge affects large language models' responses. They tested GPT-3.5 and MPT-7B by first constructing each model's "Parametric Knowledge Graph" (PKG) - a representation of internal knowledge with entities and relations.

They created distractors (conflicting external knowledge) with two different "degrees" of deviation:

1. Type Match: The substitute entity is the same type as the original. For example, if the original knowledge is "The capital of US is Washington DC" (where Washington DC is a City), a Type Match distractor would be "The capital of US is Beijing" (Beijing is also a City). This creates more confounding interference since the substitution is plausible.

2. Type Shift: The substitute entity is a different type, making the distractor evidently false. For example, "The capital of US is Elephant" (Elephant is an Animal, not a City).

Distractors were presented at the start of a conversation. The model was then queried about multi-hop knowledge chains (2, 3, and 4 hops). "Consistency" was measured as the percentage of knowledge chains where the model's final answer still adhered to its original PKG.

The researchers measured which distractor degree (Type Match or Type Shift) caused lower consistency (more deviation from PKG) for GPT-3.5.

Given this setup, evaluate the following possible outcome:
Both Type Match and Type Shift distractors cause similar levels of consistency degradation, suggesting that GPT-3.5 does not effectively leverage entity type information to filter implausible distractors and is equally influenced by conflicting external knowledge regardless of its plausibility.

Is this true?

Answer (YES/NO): NO